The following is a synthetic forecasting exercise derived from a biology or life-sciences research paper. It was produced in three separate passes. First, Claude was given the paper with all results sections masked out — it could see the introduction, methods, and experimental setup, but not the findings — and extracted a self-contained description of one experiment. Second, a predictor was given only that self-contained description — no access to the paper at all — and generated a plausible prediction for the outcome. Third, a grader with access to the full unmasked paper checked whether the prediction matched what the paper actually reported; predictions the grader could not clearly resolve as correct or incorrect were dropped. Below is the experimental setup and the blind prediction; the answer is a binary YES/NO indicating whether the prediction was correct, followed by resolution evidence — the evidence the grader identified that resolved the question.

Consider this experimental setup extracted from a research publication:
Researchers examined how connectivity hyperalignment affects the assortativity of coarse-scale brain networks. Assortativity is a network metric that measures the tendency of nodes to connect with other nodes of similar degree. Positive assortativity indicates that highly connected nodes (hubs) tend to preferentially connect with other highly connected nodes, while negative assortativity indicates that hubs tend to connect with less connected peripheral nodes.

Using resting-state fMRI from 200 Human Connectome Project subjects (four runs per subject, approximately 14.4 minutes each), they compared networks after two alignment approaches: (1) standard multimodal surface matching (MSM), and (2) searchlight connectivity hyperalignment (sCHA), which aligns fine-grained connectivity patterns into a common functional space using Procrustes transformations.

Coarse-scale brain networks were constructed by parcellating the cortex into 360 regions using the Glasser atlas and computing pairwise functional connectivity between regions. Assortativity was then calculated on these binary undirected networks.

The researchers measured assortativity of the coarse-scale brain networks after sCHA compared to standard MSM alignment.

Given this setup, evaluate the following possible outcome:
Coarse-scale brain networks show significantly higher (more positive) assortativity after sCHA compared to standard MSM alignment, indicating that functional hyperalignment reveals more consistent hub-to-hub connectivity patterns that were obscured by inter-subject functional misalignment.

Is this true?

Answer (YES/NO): YES